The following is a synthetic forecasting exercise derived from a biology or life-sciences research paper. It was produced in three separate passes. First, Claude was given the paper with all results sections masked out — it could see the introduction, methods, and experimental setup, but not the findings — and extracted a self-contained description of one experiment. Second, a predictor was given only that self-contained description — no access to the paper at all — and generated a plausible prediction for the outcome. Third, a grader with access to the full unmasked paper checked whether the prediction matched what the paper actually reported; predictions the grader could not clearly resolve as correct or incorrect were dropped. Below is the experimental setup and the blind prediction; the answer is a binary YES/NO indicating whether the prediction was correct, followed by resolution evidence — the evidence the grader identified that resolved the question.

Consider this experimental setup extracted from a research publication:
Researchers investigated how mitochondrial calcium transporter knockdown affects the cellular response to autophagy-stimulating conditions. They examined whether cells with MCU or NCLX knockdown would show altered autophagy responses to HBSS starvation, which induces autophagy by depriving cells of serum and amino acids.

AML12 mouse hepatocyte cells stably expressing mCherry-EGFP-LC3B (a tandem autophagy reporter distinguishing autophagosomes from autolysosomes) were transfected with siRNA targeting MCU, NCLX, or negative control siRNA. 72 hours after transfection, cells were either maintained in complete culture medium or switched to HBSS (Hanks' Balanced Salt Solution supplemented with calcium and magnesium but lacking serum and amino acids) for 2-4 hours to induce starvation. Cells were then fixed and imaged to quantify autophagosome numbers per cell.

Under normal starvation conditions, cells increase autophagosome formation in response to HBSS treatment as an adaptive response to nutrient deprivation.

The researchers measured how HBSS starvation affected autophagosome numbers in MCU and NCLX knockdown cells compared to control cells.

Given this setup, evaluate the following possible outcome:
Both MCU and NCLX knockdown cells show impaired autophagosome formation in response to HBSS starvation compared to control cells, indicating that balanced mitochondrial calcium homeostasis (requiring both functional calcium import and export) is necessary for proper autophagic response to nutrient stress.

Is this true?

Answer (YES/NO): NO